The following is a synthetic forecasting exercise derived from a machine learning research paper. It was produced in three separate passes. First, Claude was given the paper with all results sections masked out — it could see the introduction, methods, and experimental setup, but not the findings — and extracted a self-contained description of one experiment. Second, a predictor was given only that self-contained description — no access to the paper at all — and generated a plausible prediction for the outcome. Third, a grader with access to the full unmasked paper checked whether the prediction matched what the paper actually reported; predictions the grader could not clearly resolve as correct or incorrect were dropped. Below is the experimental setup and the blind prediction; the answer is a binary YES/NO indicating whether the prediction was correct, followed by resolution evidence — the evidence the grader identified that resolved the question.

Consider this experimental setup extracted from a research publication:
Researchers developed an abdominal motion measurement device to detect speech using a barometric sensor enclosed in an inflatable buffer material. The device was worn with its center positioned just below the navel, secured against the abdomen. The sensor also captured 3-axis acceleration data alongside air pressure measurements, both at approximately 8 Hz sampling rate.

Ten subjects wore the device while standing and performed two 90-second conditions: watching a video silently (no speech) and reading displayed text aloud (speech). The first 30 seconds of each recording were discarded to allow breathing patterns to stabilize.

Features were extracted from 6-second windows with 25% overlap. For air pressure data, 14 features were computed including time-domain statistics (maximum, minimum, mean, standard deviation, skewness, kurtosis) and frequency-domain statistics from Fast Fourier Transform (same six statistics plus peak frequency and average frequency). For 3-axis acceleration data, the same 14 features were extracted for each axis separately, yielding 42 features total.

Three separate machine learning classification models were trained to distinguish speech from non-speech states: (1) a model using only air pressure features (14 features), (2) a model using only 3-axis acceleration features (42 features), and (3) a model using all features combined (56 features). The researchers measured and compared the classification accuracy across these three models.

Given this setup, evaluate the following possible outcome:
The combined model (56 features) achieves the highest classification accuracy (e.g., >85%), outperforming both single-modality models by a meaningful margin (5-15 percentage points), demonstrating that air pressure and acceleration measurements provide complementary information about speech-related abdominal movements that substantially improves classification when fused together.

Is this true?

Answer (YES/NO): NO